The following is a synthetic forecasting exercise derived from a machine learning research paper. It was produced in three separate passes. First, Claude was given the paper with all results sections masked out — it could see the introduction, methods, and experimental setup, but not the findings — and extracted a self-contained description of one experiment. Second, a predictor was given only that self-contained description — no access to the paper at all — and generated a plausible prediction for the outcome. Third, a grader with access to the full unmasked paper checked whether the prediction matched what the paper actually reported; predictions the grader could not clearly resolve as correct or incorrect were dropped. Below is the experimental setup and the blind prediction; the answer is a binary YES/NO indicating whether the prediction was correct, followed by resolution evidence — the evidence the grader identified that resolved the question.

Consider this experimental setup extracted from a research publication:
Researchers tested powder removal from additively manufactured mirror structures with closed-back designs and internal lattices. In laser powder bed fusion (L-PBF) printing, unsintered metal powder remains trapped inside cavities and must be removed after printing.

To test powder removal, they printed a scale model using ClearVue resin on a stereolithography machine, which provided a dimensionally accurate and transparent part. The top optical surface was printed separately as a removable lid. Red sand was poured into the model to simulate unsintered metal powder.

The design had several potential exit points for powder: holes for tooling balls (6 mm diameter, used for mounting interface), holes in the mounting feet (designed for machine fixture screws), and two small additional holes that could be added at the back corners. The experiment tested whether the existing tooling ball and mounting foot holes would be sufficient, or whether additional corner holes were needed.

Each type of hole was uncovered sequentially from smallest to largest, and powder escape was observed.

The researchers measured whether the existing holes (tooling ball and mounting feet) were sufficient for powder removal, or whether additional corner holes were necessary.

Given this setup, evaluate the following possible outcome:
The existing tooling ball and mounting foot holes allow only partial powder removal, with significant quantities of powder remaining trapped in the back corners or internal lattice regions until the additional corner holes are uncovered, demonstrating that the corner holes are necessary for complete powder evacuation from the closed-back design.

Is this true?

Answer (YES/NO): NO